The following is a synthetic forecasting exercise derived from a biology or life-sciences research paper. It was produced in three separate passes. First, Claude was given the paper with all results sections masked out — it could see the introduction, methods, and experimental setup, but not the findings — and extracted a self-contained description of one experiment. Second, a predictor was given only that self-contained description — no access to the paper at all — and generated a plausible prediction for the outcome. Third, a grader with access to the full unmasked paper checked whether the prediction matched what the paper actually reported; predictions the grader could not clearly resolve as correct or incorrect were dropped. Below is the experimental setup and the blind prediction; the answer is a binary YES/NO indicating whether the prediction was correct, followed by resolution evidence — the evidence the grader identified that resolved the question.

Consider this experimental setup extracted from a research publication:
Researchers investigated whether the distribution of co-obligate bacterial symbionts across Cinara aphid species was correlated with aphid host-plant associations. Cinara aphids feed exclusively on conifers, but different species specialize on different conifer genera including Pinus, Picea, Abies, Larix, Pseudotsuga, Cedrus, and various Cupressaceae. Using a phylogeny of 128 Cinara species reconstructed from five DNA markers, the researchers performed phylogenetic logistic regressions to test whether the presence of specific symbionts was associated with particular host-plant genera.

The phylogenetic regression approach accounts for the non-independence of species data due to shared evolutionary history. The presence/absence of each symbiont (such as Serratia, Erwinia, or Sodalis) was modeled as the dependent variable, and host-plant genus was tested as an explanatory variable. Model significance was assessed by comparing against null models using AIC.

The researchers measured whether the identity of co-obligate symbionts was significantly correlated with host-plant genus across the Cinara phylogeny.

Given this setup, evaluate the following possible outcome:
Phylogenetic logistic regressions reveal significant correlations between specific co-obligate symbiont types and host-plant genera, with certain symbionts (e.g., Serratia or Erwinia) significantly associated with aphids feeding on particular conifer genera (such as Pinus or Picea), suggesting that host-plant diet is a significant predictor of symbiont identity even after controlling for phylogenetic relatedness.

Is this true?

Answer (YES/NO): NO